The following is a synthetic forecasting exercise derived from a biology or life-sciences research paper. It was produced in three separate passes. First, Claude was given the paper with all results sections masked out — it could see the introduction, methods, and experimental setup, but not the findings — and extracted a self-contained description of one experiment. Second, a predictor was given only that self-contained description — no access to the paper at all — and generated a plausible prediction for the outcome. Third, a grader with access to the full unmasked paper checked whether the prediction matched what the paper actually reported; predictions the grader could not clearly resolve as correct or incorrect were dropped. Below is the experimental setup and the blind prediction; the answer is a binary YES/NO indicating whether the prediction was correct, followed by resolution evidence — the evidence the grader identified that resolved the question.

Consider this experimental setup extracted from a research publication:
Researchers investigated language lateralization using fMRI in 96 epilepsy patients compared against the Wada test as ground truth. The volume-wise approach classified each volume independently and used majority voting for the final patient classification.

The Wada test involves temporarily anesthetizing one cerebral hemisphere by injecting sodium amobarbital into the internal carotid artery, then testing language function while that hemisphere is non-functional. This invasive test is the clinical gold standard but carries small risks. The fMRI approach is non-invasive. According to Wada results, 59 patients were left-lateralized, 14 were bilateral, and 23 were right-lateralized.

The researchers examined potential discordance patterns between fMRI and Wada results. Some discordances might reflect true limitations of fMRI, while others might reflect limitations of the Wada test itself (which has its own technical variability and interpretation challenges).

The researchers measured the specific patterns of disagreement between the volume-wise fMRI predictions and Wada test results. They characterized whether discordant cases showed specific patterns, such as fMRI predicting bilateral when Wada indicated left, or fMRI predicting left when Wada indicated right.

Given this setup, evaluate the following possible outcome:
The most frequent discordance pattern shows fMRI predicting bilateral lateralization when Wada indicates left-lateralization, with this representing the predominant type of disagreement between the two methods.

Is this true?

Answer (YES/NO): NO